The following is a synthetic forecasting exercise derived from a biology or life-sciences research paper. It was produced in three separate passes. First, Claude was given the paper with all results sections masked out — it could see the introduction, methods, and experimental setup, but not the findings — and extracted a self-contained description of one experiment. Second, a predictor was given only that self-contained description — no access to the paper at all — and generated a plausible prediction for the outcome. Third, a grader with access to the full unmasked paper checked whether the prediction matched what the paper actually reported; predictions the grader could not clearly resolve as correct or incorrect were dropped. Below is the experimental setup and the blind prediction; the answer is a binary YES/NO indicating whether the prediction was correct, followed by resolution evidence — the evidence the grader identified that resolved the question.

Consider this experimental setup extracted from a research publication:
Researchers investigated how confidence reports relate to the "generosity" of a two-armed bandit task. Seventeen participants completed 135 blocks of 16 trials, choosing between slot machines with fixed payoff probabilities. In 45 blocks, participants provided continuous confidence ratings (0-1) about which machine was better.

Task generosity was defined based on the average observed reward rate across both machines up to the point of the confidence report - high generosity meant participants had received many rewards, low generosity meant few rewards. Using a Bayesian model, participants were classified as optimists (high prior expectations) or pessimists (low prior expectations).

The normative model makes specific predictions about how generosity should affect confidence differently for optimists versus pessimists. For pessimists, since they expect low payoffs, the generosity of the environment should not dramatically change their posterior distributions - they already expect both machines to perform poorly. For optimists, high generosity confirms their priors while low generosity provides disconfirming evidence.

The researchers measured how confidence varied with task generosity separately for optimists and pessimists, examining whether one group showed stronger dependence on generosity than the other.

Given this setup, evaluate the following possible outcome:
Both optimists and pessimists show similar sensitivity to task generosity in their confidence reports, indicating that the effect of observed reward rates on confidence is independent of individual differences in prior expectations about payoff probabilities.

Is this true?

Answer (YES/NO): NO